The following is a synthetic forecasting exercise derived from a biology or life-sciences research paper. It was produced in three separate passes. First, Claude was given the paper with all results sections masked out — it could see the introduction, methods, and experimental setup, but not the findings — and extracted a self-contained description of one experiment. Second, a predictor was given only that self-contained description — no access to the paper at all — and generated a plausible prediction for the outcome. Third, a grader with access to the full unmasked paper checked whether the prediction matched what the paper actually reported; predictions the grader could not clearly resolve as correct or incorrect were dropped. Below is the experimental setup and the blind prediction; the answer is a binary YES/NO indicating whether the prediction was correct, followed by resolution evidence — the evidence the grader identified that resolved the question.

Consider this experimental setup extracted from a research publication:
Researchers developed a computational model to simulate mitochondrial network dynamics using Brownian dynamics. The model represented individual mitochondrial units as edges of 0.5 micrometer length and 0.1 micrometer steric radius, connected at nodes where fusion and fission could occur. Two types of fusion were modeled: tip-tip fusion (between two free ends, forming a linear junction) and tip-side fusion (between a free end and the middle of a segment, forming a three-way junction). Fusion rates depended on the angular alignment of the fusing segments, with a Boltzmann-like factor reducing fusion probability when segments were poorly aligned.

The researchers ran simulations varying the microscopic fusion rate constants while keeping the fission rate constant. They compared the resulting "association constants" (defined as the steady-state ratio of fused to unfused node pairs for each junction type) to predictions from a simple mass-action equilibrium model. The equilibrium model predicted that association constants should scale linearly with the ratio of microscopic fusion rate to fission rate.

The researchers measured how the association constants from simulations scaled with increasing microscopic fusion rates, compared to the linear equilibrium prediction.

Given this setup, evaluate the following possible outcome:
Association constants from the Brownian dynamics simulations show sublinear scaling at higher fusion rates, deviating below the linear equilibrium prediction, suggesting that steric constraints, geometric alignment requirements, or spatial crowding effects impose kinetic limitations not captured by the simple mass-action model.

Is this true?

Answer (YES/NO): NO